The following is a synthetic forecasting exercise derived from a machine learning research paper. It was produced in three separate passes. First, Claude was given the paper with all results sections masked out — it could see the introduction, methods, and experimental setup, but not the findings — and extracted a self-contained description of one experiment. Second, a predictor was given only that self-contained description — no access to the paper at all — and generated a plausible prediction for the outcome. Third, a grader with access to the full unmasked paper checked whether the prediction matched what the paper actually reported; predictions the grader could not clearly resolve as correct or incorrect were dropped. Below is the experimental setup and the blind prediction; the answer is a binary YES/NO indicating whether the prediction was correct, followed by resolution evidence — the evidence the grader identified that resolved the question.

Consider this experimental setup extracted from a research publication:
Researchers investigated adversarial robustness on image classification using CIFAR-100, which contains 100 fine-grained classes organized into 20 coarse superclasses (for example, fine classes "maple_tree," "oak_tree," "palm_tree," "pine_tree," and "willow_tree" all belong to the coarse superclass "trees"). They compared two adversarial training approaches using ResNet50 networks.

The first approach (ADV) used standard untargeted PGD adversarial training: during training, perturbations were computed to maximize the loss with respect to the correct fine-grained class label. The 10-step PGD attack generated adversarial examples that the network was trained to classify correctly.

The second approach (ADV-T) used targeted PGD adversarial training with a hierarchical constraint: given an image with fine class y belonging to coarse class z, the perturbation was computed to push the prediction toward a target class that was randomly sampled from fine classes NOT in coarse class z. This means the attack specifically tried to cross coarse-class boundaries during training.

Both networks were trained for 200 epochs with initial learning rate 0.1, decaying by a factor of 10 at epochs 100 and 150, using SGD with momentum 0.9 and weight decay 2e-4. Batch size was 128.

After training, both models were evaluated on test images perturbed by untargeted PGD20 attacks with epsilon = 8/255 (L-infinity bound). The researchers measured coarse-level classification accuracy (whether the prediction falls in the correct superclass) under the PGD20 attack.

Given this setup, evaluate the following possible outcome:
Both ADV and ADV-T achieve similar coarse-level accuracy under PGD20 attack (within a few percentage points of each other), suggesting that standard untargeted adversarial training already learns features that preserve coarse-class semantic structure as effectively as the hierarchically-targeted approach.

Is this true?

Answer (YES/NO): NO